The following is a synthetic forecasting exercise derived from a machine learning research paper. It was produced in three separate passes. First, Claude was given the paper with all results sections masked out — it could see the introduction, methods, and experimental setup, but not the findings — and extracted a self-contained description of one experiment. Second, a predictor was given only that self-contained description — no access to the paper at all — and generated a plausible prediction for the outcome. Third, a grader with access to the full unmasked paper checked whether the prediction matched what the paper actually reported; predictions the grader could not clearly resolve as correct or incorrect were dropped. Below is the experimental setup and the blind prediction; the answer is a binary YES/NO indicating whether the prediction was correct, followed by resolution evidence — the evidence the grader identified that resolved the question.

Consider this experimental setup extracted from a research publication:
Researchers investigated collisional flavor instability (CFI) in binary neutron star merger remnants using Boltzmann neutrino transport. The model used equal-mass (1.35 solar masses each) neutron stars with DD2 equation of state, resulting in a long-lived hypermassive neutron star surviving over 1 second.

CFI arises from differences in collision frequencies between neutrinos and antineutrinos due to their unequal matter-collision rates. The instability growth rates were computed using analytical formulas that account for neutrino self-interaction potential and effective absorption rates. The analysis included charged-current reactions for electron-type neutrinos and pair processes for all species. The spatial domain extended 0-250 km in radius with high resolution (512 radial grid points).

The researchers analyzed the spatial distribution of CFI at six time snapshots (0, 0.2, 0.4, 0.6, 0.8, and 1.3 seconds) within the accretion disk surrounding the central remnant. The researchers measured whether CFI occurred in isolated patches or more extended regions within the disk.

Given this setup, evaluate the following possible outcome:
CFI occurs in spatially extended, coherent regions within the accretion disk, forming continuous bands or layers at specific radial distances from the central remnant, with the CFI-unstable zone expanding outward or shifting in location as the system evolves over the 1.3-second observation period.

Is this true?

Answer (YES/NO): NO